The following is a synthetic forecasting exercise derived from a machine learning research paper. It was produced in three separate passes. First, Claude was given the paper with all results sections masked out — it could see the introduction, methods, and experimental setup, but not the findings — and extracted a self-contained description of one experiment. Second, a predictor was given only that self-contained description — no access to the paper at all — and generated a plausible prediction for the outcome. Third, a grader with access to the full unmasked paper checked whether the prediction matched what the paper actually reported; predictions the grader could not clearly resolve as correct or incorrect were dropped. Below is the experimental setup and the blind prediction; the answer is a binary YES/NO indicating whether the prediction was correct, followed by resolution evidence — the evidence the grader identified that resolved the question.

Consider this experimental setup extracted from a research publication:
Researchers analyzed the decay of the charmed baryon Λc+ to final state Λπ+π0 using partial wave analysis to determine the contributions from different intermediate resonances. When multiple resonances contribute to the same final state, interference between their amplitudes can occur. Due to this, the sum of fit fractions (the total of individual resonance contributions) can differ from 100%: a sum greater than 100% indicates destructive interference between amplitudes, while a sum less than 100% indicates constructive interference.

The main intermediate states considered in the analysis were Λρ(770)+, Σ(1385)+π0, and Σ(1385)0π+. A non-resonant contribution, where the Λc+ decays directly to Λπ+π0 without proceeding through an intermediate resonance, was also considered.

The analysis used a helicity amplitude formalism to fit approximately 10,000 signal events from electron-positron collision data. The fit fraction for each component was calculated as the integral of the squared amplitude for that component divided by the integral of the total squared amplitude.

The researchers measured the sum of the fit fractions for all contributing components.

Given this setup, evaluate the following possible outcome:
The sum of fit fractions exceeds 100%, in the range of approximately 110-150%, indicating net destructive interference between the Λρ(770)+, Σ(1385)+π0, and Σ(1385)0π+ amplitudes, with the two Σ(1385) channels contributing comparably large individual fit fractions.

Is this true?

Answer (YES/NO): NO